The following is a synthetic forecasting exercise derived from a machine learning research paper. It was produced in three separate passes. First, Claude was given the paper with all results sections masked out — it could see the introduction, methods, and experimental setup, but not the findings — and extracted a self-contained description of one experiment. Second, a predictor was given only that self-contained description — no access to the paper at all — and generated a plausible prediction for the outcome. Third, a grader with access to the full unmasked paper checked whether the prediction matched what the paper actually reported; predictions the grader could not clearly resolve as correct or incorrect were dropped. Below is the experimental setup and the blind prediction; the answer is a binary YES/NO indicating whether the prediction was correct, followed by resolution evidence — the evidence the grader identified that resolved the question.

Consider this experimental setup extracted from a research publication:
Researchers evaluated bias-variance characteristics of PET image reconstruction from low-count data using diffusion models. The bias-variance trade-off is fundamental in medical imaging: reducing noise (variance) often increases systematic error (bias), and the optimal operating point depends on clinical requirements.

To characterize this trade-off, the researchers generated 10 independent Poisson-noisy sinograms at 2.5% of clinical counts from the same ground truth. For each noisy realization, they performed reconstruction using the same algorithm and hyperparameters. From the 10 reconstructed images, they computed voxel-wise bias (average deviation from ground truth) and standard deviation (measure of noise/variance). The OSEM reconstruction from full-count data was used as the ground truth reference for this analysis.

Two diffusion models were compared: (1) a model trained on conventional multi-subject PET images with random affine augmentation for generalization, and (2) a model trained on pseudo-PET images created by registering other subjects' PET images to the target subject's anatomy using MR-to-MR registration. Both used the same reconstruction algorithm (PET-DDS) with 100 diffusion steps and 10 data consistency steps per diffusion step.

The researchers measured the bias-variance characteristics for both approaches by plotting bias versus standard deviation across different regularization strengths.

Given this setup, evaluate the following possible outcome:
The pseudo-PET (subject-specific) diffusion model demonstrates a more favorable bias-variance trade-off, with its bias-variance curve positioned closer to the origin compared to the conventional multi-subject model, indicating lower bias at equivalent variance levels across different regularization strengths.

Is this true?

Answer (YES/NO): YES